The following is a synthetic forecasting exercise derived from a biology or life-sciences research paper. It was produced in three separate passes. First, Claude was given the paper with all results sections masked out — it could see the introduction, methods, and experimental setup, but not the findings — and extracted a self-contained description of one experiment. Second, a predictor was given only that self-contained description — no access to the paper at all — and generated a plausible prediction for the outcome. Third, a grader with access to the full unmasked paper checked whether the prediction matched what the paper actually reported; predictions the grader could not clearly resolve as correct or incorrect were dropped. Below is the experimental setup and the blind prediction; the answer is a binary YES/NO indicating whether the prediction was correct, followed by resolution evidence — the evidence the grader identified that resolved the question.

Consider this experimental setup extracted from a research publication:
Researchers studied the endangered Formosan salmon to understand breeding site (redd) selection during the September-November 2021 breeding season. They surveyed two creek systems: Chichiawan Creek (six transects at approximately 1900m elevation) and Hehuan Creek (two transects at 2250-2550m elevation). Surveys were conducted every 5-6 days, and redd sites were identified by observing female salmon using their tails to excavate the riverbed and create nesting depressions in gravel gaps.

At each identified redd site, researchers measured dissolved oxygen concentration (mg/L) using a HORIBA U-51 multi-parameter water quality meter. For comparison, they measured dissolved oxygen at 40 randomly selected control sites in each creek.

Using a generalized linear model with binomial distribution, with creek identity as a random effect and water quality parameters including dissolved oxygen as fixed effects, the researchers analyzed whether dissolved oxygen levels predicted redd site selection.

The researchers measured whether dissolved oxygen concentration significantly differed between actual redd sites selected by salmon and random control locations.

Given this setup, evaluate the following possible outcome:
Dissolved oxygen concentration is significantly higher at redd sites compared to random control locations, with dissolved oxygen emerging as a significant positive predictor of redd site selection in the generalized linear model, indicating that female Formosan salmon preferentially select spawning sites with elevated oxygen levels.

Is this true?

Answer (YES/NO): NO